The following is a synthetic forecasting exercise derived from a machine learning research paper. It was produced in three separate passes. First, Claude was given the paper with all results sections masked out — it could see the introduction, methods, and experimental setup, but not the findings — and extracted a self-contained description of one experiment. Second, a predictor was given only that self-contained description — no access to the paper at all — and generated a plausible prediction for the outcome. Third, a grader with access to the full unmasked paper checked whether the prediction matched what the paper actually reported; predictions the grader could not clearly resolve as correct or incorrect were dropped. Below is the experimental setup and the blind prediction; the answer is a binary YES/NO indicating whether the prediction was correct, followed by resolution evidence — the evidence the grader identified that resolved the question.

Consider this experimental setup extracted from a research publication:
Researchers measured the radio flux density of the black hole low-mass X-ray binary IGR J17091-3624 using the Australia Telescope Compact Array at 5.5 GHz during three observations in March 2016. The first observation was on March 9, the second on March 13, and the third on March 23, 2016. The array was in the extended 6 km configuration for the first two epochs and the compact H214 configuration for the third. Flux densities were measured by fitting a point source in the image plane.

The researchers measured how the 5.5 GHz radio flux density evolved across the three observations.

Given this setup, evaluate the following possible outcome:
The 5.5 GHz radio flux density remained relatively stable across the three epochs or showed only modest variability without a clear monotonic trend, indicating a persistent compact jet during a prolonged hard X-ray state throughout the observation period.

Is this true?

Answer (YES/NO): NO